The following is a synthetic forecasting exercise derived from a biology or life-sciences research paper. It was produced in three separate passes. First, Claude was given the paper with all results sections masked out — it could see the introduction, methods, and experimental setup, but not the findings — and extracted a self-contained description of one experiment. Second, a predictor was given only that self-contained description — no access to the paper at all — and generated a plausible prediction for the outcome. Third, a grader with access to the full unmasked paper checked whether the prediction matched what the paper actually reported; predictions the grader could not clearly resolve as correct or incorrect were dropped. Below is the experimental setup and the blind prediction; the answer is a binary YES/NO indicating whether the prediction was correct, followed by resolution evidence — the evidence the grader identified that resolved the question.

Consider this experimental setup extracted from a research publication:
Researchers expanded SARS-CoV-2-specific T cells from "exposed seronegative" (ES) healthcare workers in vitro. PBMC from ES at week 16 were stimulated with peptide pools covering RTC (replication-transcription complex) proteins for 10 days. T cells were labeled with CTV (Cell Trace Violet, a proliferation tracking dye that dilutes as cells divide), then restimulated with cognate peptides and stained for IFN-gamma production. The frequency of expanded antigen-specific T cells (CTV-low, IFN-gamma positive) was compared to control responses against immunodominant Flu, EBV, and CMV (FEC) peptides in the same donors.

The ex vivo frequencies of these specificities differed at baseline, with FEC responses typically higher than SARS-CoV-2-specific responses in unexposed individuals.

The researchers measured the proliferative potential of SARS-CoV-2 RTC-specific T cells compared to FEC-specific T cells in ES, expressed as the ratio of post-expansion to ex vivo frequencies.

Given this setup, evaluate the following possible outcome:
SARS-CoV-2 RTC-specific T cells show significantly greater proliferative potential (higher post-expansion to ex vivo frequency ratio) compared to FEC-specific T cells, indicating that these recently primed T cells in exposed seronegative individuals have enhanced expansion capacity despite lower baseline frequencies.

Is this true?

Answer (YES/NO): NO